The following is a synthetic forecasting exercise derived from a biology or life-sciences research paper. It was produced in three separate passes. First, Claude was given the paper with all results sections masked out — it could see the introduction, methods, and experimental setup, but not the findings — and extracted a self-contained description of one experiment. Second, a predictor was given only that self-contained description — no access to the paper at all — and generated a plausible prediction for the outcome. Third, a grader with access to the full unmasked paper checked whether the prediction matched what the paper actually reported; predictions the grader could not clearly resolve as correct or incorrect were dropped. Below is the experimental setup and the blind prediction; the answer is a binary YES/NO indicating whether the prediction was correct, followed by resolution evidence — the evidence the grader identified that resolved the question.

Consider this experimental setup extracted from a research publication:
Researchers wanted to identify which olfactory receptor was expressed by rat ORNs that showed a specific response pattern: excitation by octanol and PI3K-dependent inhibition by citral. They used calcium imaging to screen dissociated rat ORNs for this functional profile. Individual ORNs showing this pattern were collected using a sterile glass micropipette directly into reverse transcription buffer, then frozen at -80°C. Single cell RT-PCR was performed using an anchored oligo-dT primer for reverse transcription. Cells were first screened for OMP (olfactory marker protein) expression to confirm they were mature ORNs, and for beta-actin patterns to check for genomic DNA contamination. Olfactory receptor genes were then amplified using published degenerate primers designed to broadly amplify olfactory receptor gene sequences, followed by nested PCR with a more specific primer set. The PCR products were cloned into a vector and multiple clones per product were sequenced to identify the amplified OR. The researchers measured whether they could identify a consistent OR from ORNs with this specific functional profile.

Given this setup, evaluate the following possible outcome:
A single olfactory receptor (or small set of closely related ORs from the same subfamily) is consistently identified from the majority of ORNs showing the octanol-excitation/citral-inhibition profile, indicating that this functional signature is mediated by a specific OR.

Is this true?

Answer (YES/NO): NO